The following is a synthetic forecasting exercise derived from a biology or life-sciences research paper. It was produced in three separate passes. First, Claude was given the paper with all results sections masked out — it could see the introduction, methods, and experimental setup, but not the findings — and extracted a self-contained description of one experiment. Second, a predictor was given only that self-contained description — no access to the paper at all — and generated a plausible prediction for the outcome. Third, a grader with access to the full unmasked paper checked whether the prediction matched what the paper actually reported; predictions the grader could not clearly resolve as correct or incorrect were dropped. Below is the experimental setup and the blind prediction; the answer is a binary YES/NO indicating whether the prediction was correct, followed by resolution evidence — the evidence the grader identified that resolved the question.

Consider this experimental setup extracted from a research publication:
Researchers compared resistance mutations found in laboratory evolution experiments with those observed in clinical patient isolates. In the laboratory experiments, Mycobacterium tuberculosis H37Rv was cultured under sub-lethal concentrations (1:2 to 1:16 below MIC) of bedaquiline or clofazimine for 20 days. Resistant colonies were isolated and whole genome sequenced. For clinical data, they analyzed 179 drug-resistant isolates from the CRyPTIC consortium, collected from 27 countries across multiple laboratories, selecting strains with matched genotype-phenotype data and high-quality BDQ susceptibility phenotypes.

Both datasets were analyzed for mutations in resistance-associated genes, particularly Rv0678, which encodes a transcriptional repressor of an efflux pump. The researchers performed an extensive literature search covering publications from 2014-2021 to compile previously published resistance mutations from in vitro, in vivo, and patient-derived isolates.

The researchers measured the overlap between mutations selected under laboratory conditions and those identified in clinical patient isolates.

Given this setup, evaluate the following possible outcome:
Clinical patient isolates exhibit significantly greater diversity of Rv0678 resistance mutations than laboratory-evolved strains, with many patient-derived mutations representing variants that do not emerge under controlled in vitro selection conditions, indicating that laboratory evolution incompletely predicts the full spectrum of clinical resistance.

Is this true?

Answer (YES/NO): NO